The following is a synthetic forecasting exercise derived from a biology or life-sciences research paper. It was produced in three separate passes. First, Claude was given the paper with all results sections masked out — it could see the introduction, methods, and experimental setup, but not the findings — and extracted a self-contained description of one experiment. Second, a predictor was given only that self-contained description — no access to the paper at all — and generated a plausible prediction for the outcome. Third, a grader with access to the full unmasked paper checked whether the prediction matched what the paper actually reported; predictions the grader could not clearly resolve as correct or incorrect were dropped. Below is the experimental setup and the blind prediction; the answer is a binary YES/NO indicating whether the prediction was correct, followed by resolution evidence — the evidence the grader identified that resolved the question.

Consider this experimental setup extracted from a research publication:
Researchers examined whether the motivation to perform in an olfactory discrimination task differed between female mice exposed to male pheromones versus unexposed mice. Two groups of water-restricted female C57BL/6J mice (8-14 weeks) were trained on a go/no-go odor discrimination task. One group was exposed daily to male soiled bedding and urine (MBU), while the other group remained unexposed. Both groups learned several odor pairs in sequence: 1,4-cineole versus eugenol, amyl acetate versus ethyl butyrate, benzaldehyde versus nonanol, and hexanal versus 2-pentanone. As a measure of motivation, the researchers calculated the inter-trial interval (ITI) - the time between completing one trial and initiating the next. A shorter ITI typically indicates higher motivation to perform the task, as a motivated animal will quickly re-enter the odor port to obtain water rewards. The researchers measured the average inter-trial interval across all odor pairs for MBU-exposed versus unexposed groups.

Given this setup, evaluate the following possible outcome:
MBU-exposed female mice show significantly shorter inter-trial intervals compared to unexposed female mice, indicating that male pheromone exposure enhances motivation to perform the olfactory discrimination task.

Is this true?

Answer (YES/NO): NO